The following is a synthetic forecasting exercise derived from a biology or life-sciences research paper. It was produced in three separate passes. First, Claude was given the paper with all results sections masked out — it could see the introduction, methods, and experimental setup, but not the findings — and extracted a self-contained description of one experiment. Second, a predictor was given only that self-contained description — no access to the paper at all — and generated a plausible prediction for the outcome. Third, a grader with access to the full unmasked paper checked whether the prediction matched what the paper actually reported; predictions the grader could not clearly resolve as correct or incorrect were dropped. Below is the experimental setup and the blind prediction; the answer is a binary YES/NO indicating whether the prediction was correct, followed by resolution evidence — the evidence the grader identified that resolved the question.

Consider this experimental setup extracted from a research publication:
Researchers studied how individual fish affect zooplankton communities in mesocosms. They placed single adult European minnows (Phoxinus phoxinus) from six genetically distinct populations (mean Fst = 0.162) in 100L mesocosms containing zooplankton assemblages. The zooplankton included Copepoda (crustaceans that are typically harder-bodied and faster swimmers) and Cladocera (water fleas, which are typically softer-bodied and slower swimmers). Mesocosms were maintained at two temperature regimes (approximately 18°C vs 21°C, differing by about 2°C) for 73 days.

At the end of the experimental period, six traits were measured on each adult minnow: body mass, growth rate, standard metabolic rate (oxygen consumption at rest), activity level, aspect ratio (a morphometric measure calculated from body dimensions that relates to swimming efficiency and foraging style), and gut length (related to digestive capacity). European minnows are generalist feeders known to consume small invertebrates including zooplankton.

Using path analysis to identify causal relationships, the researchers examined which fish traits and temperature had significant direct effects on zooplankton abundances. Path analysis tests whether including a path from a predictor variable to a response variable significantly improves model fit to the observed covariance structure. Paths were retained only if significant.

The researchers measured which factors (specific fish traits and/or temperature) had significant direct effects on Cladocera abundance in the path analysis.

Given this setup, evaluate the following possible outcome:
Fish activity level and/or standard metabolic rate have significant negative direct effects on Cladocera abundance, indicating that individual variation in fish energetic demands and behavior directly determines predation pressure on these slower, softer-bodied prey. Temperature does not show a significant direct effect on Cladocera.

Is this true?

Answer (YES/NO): NO